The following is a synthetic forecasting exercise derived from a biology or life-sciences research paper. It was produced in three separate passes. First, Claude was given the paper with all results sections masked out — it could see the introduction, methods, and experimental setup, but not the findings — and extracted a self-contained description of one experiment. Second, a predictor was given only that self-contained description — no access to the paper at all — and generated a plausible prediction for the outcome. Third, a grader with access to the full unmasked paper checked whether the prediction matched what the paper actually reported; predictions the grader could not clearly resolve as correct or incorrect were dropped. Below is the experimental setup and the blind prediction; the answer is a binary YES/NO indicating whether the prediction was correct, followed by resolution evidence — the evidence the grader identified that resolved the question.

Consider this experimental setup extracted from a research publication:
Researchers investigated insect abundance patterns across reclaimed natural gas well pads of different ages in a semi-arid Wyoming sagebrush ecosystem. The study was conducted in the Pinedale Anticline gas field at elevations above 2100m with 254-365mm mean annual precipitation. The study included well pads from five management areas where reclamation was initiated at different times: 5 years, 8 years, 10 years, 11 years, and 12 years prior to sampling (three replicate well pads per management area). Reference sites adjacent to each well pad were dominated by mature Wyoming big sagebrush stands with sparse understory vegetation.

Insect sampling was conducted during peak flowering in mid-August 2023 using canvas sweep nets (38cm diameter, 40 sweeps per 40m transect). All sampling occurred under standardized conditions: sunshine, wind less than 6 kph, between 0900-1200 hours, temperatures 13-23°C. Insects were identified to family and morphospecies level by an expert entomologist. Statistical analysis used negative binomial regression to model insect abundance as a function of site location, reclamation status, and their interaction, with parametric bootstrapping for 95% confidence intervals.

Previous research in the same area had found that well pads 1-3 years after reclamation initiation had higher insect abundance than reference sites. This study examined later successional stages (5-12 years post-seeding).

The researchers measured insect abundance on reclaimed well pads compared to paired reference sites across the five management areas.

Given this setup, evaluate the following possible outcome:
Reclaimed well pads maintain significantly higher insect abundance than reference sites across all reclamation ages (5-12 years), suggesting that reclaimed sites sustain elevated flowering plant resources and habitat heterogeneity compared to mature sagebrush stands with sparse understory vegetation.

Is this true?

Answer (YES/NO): NO